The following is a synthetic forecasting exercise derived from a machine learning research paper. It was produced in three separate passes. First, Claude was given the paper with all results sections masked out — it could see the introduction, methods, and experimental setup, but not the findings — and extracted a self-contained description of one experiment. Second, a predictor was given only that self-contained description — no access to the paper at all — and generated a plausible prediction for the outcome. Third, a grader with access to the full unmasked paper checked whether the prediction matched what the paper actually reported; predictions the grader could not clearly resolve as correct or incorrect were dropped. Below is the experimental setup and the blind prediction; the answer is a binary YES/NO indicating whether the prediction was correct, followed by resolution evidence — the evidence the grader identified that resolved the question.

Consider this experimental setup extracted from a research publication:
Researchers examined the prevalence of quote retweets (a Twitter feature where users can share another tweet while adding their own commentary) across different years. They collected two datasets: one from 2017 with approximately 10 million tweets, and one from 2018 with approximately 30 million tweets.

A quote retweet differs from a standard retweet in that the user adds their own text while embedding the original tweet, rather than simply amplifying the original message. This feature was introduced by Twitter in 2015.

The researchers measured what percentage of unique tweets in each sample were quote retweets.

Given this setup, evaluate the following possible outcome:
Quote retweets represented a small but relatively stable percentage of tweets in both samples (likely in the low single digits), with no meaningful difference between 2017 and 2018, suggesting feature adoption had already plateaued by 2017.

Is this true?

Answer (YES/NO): NO